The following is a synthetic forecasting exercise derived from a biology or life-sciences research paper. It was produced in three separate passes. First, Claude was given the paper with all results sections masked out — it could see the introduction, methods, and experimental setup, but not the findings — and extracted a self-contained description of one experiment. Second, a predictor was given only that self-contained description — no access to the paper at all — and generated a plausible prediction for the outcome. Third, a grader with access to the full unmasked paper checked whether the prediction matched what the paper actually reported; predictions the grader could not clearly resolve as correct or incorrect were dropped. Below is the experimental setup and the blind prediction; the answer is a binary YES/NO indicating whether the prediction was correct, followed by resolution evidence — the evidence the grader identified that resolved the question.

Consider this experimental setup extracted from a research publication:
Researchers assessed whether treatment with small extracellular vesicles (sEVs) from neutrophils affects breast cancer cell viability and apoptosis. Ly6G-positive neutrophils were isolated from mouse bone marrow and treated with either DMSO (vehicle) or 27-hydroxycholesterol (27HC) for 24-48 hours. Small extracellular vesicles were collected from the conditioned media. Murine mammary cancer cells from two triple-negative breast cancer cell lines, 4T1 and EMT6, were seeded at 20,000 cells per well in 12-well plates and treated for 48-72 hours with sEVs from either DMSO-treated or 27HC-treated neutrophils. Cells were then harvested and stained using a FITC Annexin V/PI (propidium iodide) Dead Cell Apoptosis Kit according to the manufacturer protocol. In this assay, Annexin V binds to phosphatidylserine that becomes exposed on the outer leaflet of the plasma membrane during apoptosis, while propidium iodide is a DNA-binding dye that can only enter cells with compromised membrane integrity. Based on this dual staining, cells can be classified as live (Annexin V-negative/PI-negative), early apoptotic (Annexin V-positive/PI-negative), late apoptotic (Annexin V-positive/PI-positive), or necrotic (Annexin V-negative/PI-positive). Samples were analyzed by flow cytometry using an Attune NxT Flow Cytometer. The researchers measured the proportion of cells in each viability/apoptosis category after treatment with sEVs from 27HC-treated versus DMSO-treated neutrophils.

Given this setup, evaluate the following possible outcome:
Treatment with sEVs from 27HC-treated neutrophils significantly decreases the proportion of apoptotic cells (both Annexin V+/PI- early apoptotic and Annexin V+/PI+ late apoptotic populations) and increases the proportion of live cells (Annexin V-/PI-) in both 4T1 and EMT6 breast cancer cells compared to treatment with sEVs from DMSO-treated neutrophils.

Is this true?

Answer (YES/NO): NO